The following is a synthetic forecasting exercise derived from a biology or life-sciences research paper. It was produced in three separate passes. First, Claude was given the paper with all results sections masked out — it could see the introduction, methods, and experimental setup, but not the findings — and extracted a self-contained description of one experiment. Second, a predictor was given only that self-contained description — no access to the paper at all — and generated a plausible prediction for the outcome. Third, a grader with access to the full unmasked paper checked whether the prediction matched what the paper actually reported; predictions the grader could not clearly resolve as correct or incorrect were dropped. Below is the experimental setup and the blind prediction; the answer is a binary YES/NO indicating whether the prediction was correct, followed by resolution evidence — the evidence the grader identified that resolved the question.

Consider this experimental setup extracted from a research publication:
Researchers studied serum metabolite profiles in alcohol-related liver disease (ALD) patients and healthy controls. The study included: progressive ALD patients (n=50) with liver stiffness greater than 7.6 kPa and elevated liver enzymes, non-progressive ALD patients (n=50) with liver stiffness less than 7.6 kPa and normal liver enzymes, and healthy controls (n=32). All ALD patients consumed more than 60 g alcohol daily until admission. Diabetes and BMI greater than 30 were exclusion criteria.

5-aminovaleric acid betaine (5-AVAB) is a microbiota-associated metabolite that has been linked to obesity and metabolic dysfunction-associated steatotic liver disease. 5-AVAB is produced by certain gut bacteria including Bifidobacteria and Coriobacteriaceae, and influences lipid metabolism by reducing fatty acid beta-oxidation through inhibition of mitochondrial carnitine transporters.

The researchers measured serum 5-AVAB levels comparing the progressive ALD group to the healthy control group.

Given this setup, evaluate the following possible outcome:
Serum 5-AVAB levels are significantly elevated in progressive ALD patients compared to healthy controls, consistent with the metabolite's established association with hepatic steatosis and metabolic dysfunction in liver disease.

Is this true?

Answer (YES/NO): YES